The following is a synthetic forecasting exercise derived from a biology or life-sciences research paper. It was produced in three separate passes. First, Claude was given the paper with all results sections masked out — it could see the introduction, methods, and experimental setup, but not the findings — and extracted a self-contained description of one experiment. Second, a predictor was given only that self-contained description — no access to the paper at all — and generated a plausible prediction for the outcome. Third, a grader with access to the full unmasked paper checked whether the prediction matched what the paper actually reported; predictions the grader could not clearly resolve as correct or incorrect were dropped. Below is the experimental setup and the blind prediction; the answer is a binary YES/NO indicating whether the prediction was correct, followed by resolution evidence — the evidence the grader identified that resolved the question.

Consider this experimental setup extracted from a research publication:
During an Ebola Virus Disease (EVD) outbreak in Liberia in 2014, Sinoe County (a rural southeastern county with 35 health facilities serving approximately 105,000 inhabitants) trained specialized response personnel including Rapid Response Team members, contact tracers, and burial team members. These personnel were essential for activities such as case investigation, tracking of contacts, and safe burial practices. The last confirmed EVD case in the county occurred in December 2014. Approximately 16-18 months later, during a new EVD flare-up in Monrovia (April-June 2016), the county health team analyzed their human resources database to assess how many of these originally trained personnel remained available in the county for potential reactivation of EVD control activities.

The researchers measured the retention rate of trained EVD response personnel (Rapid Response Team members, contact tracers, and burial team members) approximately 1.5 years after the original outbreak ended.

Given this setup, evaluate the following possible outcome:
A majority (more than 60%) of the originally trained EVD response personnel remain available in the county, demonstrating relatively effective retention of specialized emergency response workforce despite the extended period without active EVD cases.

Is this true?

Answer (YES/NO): YES